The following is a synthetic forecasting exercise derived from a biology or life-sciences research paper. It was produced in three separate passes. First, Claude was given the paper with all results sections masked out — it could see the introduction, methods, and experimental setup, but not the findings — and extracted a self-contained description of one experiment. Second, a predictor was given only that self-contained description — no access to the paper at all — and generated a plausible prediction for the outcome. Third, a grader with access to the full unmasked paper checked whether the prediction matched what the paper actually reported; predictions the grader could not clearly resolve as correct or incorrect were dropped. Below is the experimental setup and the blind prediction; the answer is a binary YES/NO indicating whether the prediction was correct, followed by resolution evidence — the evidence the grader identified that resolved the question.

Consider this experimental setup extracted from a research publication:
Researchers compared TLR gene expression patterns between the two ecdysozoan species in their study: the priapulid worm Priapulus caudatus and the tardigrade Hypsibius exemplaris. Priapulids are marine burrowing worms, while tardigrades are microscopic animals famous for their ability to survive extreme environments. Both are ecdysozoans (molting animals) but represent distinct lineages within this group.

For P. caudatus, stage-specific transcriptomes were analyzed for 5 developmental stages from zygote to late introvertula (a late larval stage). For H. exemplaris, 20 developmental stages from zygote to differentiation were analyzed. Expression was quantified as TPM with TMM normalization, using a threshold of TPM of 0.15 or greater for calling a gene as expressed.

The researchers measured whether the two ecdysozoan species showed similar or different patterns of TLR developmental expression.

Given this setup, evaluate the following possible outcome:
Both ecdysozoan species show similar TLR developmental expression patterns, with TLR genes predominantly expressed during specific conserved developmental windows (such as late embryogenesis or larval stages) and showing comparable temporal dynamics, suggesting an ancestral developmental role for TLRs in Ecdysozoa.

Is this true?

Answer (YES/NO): NO